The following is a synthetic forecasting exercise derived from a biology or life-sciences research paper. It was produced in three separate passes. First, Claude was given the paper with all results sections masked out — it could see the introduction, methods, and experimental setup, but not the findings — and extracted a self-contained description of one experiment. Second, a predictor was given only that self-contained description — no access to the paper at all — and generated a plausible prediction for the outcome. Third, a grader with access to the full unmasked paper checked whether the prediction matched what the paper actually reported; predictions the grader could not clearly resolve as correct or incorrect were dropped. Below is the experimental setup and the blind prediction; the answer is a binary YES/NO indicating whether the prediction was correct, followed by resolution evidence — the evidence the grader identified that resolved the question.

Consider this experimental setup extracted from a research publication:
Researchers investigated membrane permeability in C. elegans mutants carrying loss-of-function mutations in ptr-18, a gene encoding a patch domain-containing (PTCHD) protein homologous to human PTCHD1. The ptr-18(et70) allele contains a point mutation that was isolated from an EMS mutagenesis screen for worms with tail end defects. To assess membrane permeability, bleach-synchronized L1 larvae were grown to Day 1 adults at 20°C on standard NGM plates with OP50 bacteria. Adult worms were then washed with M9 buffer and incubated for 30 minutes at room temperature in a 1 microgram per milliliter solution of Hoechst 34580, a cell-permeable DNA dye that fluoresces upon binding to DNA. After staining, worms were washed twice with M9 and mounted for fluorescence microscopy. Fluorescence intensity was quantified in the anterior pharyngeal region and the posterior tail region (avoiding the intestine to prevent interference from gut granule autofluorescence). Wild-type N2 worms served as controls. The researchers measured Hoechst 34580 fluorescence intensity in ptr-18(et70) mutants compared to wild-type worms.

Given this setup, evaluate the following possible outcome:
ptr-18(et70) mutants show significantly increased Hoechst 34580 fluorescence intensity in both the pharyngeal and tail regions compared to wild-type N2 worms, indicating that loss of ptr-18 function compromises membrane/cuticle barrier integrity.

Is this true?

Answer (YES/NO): NO